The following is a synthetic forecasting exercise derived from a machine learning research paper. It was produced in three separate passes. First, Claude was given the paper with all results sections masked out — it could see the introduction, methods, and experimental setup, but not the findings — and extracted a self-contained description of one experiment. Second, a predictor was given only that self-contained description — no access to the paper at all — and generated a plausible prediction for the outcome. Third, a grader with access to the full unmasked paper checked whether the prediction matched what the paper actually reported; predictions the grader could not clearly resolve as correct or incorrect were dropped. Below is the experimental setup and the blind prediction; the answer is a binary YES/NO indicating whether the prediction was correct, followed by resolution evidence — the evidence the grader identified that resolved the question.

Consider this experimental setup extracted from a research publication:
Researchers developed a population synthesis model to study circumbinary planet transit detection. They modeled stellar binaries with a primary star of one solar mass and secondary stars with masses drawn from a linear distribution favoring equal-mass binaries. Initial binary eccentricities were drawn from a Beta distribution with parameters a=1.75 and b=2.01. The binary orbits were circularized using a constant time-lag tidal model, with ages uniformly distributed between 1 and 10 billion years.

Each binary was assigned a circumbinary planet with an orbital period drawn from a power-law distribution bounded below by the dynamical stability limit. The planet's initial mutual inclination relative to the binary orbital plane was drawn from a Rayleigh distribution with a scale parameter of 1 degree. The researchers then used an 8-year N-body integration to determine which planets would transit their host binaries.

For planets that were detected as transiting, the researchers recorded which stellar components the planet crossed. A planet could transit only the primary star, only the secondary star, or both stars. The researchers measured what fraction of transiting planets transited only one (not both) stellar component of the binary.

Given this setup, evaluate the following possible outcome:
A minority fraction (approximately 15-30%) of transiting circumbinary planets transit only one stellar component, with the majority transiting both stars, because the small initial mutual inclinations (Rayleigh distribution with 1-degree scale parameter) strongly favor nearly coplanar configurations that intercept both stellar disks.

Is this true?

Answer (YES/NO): NO